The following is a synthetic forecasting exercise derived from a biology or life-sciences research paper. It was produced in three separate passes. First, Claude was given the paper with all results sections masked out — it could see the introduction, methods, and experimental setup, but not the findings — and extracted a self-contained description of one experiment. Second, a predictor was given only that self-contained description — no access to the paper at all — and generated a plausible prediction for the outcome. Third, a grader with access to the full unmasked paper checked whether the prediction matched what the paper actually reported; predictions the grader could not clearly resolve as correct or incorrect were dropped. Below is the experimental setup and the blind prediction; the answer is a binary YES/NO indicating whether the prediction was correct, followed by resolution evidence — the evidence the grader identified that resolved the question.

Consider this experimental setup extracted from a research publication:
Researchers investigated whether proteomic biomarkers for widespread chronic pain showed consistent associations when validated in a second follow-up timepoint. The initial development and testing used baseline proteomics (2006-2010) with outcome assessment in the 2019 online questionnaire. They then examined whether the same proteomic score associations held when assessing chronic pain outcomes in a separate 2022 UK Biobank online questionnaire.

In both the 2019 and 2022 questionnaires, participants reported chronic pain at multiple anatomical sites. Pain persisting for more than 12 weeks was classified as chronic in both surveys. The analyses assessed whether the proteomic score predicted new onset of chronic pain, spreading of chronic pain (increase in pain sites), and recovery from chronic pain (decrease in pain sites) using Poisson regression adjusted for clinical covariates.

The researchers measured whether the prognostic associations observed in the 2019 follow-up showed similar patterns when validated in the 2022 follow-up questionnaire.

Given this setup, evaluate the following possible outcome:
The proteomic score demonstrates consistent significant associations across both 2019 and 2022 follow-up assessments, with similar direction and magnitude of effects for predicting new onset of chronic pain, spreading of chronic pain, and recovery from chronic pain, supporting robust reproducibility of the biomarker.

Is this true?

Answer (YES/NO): NO